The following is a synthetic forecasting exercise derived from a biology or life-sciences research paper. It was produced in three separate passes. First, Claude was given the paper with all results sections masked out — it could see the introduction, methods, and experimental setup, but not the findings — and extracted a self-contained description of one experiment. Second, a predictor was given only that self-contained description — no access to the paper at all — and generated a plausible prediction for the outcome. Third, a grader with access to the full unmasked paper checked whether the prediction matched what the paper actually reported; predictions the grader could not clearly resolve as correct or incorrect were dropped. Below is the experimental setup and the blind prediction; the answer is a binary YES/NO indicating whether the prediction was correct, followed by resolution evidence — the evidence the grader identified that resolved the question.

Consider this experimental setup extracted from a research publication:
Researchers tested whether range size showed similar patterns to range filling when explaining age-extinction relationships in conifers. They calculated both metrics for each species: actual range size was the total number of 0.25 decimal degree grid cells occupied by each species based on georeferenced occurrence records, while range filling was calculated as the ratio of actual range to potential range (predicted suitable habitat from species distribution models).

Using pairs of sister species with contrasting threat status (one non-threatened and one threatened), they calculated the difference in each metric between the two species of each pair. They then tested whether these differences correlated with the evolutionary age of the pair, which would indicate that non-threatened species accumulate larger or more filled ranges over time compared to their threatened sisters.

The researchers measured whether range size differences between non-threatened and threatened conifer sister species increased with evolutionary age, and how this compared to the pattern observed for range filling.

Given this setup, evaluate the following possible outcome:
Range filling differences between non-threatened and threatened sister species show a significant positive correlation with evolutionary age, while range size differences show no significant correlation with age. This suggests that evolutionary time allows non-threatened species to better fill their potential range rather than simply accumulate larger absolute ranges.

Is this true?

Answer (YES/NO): YES